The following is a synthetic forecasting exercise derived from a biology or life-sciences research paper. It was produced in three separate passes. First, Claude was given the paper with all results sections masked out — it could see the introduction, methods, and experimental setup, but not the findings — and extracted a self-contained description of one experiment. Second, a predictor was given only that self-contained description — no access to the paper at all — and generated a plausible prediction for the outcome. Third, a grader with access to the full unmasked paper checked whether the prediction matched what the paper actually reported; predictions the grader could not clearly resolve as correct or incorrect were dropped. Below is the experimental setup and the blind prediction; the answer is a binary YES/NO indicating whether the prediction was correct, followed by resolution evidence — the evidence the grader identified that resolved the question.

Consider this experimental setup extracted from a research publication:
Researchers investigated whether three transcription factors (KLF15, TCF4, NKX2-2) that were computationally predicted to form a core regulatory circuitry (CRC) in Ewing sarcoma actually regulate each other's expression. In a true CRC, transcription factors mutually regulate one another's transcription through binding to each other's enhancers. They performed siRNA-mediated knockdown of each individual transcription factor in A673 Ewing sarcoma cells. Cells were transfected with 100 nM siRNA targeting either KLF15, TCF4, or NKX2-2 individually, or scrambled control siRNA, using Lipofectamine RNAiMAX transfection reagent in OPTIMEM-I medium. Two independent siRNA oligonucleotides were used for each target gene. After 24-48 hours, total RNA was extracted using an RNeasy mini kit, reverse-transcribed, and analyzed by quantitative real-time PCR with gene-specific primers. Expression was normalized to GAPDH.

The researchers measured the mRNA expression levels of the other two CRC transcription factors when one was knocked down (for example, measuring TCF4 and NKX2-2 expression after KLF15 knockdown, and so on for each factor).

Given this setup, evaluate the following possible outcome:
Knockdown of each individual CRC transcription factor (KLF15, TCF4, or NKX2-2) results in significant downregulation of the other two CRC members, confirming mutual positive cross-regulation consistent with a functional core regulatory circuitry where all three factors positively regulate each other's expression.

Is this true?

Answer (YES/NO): YES